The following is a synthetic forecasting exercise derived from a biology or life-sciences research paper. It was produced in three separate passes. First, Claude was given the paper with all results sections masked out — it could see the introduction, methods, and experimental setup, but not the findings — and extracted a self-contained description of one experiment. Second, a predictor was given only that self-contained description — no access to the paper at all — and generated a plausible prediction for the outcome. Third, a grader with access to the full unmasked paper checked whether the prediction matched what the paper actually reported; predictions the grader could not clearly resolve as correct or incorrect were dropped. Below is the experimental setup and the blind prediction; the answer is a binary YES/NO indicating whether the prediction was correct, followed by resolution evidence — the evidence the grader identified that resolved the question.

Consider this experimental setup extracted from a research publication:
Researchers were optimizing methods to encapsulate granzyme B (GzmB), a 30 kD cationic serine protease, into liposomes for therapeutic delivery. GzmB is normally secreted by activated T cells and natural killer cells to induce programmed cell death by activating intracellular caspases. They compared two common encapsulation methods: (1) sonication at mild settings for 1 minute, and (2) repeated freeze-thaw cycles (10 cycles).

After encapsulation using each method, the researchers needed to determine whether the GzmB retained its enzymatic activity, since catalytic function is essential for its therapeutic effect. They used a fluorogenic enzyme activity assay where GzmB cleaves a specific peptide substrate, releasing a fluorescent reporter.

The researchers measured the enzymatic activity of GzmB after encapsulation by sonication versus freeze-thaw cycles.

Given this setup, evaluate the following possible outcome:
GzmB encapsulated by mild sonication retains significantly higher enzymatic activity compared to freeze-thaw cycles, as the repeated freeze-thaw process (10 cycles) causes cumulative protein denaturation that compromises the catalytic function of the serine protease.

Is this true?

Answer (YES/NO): NO